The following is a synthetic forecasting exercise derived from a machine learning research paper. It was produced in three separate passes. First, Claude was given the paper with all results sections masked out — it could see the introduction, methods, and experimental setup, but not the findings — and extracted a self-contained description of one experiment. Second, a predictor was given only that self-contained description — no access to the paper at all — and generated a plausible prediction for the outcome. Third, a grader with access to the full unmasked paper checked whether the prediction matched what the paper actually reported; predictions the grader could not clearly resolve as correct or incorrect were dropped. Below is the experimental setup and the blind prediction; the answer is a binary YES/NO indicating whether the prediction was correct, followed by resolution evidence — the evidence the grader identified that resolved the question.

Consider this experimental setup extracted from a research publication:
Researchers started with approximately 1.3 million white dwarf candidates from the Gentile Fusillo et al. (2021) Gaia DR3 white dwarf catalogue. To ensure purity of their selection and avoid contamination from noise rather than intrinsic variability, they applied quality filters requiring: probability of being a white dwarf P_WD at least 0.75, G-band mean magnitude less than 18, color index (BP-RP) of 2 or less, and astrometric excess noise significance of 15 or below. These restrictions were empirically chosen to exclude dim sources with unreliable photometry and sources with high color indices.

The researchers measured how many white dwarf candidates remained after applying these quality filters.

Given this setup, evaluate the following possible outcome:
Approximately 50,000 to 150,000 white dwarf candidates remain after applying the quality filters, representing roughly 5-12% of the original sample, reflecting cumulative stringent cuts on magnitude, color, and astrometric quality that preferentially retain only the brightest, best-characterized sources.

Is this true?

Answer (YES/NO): NO